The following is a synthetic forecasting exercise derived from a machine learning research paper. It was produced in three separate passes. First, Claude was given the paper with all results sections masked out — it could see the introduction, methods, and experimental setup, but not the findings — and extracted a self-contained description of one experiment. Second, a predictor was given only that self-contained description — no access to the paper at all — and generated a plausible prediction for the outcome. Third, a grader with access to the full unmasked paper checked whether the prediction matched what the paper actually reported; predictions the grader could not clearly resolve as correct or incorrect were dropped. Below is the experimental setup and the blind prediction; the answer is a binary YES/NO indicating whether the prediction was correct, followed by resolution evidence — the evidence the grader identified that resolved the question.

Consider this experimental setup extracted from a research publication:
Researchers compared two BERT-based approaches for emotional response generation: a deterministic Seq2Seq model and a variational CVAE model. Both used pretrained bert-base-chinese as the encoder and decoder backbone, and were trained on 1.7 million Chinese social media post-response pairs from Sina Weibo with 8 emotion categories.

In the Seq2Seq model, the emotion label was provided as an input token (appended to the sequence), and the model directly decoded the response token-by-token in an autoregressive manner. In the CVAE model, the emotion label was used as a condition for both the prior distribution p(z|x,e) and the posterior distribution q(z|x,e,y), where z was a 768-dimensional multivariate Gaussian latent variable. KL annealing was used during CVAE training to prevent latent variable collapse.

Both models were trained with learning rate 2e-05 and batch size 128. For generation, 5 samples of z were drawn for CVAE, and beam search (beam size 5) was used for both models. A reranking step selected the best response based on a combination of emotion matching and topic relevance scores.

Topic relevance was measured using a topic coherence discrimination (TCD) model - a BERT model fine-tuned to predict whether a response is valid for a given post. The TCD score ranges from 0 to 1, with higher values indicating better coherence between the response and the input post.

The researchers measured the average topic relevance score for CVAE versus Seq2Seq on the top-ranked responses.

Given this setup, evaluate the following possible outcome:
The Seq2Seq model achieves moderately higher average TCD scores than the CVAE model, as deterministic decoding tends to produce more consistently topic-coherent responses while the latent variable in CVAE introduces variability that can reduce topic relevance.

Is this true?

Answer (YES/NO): NO